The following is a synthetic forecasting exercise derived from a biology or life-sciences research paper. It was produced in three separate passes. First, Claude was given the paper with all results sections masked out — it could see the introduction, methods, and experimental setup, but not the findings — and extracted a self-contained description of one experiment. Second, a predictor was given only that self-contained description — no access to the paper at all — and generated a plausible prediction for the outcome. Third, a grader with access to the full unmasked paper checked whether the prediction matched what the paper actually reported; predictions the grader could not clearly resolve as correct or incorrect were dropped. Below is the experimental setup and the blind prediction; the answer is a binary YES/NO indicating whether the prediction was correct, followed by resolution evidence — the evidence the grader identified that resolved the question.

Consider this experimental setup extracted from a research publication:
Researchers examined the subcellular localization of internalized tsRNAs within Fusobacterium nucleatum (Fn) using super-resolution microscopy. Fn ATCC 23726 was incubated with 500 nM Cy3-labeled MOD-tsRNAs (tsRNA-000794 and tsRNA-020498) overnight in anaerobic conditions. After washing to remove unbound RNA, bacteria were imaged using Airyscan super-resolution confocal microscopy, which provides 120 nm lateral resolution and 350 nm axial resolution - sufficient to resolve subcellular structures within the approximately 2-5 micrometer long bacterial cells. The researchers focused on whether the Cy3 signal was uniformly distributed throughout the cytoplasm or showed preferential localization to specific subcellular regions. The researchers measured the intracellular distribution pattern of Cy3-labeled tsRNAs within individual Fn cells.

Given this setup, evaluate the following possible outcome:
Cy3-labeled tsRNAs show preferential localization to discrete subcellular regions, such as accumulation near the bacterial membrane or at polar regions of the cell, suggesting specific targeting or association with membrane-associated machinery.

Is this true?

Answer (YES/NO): NO